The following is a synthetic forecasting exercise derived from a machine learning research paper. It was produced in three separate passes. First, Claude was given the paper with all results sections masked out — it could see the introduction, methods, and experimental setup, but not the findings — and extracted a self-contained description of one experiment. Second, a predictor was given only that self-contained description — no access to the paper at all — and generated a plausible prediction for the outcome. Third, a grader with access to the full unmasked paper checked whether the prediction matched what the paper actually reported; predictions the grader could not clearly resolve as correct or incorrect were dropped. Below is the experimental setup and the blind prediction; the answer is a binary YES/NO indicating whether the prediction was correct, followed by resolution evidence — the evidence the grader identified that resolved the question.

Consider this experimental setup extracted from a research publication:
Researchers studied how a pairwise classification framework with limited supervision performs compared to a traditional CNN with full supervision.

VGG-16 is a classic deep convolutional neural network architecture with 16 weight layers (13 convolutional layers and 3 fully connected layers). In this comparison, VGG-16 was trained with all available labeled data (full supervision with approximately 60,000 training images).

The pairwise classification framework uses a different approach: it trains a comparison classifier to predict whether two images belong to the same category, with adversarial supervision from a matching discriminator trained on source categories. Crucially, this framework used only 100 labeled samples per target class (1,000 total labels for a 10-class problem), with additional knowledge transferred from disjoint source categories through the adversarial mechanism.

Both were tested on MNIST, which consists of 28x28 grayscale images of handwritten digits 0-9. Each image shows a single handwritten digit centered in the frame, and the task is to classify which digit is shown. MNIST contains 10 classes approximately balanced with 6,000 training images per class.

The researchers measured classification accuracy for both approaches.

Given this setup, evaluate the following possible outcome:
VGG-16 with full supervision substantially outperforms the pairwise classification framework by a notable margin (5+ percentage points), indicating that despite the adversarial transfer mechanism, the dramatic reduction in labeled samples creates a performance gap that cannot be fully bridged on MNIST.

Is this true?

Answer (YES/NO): NO